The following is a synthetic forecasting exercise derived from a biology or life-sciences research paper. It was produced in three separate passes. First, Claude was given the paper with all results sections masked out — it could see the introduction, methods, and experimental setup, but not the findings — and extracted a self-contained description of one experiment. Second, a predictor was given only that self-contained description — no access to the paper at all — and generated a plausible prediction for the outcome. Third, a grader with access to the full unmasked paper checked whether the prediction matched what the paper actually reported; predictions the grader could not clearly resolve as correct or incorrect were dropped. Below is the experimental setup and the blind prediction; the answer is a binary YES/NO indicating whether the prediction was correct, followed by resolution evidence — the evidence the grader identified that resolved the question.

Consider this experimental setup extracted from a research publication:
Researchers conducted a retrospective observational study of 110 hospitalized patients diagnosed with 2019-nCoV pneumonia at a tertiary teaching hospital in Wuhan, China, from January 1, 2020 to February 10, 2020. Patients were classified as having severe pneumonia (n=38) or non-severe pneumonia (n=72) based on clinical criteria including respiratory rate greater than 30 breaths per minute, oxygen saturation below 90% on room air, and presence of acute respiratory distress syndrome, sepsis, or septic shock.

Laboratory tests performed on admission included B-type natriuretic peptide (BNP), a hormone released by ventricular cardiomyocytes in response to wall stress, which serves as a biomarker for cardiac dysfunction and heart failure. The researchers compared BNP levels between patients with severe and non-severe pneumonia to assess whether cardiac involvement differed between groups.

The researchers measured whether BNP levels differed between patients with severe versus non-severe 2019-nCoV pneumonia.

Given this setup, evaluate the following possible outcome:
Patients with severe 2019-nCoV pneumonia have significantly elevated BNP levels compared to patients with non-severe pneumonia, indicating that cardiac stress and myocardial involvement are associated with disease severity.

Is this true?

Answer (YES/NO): YES